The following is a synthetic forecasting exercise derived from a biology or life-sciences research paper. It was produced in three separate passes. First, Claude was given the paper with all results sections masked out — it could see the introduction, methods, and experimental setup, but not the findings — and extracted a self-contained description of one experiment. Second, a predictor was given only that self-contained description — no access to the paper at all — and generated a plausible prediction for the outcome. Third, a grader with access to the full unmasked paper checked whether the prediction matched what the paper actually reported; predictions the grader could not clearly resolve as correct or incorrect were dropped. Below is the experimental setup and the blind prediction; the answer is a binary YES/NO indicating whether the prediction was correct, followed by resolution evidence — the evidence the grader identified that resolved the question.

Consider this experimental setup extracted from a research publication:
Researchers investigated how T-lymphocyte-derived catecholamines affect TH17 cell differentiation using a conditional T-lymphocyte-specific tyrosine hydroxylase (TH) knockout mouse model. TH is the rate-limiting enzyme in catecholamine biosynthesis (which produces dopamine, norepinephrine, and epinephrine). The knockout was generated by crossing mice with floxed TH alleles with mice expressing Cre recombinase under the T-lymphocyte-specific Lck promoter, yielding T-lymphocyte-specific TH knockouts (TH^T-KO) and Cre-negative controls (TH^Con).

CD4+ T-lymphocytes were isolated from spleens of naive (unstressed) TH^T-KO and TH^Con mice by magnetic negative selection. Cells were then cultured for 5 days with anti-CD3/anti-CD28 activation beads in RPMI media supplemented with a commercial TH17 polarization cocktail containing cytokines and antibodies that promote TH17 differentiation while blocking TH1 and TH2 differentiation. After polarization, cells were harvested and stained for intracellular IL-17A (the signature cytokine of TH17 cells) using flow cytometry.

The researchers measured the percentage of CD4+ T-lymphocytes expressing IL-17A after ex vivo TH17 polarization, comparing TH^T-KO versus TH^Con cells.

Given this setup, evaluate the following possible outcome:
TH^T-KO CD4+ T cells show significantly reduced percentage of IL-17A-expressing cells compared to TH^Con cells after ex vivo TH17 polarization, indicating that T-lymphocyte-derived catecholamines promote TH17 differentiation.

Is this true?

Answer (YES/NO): NO